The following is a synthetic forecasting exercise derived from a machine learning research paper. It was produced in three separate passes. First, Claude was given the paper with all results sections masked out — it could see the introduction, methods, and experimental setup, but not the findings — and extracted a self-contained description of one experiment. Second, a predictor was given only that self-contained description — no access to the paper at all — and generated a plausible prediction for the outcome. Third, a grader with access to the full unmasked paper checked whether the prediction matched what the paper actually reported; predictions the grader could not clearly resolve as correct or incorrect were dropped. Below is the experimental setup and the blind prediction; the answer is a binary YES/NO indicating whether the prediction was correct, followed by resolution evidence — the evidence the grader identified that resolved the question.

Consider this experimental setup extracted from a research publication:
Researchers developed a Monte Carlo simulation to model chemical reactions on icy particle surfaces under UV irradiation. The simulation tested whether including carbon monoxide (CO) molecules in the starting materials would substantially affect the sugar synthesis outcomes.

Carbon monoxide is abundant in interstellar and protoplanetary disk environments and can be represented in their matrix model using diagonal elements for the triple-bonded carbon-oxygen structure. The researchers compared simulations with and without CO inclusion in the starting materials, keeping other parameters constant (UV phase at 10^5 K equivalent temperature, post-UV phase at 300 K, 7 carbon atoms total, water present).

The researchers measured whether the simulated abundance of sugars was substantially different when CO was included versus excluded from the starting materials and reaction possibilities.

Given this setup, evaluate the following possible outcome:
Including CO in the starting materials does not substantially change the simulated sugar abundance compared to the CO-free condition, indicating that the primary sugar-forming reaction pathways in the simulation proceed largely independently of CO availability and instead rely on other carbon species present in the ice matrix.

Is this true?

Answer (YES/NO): YES